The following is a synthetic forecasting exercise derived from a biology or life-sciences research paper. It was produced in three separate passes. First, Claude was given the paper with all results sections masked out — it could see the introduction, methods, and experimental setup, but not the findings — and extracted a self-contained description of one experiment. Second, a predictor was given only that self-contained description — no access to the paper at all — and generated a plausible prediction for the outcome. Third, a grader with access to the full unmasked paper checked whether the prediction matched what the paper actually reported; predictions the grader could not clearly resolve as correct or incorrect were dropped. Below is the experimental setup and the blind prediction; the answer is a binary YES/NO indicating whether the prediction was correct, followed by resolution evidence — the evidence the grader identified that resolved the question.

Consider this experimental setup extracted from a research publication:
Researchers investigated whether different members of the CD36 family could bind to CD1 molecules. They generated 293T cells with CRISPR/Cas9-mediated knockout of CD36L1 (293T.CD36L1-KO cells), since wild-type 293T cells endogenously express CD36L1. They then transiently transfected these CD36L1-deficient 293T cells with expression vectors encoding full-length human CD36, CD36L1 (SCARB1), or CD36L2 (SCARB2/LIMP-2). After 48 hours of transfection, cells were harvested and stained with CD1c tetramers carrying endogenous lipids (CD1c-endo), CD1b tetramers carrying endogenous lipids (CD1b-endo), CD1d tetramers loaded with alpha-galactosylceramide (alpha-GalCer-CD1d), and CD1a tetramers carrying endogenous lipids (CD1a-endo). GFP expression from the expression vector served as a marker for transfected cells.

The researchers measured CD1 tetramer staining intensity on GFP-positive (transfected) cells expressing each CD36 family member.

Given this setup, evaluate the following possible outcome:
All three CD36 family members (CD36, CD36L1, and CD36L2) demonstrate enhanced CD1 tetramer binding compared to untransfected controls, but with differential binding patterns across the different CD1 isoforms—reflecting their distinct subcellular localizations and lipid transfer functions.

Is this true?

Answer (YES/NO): YES